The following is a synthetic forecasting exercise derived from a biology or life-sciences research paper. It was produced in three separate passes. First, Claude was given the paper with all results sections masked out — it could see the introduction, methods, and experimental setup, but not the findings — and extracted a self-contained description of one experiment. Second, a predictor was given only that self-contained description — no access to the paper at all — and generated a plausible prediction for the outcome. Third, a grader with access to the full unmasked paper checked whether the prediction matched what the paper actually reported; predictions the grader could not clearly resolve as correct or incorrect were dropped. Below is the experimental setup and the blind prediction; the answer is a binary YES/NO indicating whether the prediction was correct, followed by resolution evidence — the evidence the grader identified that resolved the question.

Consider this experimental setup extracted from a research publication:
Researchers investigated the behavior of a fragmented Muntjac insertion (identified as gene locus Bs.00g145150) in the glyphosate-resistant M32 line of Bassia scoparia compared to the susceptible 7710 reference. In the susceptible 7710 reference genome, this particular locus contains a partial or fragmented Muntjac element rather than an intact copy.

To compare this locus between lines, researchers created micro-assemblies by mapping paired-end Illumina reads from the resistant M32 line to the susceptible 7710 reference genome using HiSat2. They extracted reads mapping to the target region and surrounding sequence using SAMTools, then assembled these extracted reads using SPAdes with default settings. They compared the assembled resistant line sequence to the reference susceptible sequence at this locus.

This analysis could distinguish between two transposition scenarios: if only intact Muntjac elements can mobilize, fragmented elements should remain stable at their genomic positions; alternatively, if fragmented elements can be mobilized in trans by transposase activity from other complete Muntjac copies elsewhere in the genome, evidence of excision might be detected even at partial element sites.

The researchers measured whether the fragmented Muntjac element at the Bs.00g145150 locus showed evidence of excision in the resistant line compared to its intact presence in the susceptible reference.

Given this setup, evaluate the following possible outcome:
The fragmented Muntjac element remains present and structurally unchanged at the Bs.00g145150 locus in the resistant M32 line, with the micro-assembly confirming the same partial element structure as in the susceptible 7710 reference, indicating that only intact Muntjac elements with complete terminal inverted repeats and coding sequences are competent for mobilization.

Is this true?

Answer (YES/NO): YES